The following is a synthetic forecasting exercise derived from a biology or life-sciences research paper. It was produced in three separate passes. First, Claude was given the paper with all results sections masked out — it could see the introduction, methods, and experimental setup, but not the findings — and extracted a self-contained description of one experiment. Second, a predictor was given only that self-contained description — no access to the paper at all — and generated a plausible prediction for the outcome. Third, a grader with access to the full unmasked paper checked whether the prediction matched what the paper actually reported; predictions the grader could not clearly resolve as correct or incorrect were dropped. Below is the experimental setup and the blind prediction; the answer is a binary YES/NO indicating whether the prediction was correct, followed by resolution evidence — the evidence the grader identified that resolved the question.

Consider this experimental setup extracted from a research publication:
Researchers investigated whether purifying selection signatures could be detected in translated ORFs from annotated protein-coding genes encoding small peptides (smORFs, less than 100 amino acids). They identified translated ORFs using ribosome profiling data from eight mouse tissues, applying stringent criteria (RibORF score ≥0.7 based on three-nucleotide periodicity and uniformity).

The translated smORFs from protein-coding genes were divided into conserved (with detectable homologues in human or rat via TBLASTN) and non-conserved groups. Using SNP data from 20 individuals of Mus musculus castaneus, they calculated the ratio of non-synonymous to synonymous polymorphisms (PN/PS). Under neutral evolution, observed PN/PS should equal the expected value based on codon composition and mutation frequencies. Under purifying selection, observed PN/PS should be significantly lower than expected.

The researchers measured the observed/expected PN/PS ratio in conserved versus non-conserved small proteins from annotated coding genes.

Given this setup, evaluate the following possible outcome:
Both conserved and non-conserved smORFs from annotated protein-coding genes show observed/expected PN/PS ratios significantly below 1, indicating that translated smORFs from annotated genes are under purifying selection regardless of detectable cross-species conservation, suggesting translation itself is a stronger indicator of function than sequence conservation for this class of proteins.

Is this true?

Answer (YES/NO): NO